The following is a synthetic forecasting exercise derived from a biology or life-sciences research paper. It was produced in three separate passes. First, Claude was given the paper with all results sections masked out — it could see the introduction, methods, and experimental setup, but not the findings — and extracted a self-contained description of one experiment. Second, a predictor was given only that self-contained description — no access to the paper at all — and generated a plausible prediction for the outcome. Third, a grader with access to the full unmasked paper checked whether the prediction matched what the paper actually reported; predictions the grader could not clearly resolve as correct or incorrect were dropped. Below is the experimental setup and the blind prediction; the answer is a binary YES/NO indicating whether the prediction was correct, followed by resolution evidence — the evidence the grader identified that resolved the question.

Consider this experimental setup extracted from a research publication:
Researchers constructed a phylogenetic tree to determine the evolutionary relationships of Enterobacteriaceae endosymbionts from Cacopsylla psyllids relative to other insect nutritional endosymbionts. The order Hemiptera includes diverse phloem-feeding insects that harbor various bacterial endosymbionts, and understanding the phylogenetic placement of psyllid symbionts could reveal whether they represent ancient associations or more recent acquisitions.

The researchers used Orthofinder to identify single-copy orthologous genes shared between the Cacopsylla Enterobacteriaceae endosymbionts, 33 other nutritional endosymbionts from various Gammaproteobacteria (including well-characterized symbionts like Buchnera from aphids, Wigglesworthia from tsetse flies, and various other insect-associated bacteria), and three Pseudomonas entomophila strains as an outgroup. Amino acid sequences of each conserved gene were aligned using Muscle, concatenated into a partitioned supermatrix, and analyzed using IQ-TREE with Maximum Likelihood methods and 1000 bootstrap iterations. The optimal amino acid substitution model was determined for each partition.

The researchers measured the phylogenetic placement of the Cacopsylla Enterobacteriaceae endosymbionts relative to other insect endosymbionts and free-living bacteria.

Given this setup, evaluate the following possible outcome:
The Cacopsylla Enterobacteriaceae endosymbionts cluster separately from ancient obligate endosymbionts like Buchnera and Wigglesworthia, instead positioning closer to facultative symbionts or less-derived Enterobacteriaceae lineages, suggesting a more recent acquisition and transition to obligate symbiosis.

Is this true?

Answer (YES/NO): NO